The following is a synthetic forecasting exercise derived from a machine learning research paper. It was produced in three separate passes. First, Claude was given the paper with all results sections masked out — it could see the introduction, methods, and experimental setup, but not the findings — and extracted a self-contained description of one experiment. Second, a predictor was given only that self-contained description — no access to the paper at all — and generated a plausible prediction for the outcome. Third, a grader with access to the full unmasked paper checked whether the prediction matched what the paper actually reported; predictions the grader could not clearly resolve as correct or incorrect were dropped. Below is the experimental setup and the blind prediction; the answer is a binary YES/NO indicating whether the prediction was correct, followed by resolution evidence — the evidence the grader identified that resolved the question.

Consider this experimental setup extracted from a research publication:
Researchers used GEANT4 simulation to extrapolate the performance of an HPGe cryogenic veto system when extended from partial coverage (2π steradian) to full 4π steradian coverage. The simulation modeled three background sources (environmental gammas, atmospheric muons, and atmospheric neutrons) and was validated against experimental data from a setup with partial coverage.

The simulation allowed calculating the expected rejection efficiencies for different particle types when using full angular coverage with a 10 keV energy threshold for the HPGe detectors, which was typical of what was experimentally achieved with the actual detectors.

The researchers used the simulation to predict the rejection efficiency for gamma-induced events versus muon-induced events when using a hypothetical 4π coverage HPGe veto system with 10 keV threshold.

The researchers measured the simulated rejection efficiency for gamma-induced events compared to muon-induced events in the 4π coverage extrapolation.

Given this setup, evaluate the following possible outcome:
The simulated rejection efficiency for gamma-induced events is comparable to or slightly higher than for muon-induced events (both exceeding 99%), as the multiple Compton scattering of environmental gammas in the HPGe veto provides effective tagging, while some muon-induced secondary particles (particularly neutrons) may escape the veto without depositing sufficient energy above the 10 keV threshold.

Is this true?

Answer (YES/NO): NO